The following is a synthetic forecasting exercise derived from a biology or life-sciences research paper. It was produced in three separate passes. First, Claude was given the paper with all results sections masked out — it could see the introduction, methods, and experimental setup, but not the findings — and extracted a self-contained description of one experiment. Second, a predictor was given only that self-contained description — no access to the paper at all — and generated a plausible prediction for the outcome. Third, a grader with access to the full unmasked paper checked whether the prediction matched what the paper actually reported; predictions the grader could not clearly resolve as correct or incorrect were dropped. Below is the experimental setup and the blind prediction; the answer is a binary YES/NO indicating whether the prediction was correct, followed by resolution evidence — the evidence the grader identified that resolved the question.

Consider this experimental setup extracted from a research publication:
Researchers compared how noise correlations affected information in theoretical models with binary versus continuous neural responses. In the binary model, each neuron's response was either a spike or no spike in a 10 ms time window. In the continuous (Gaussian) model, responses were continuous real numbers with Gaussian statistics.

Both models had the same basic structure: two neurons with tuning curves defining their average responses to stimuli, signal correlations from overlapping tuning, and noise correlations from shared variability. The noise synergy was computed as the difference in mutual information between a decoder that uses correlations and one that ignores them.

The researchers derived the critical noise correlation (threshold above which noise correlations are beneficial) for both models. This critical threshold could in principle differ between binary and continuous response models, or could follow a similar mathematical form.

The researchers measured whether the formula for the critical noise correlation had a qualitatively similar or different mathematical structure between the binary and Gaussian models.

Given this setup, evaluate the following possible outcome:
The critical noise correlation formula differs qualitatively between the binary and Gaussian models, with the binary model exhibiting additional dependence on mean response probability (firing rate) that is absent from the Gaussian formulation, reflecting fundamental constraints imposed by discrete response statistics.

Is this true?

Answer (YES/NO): NO